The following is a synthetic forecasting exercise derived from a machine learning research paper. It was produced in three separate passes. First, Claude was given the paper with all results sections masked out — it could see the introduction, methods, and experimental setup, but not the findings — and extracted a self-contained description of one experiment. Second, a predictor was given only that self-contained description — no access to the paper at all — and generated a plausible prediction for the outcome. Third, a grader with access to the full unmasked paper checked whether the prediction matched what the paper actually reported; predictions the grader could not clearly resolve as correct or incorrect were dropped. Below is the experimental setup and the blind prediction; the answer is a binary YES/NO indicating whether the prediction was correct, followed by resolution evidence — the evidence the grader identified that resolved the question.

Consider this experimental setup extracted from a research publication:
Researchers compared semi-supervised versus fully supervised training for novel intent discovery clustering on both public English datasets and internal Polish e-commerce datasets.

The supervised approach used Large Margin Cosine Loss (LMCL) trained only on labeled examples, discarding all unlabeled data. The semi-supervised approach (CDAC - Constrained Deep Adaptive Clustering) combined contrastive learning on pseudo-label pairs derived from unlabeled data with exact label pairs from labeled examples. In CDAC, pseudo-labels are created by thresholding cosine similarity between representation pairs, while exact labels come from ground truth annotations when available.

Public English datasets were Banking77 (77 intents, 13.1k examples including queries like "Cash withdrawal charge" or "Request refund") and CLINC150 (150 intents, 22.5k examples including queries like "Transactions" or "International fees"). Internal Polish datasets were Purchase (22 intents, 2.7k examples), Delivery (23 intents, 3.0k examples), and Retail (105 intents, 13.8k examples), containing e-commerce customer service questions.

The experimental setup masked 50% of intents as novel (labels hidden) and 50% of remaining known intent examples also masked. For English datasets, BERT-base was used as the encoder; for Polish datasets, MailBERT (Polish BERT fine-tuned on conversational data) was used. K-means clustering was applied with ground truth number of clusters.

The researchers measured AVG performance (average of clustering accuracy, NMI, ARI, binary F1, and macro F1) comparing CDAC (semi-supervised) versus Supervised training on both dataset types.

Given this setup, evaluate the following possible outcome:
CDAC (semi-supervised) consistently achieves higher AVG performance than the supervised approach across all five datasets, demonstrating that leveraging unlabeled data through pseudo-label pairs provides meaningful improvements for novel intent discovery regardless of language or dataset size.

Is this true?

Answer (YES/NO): NO